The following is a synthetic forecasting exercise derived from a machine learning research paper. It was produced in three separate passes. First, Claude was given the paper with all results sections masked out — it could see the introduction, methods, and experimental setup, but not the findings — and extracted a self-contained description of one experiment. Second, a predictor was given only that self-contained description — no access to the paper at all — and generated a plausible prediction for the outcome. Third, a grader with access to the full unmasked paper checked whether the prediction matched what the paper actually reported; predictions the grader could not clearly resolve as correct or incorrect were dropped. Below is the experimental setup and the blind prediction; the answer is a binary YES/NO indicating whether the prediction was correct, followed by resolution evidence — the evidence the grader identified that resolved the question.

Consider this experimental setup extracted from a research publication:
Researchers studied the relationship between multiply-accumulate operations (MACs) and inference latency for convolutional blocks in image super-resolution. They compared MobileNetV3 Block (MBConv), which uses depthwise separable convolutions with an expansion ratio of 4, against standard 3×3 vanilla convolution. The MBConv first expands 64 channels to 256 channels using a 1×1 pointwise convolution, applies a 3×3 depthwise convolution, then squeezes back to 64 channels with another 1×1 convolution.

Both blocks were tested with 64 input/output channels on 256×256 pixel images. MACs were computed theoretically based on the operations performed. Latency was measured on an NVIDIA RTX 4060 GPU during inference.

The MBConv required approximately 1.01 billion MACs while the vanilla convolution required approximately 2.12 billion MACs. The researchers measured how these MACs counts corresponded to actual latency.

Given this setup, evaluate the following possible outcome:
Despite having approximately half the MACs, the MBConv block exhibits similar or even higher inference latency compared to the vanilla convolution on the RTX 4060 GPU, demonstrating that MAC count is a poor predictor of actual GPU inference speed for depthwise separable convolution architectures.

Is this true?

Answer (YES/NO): YES